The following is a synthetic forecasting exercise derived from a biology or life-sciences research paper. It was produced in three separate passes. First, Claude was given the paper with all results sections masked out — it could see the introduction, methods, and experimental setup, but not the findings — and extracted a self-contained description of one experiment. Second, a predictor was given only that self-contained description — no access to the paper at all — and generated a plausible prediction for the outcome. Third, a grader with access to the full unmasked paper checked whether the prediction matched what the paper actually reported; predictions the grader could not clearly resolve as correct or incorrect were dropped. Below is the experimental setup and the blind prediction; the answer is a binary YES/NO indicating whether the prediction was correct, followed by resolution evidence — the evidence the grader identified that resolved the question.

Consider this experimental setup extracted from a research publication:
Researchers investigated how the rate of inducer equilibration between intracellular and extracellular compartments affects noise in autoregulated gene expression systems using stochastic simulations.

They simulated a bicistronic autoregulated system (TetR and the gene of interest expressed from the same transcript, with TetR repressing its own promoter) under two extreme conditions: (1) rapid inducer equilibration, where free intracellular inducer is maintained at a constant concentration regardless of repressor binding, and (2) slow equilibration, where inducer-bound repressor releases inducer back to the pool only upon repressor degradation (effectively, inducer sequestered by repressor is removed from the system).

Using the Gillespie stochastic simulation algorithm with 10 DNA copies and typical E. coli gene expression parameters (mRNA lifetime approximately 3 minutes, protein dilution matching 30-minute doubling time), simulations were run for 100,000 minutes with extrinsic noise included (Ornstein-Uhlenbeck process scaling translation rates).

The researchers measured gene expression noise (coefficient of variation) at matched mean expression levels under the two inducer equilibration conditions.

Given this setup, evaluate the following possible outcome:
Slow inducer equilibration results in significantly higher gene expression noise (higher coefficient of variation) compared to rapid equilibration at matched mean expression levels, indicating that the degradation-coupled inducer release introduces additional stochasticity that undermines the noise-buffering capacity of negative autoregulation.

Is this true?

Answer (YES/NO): NO